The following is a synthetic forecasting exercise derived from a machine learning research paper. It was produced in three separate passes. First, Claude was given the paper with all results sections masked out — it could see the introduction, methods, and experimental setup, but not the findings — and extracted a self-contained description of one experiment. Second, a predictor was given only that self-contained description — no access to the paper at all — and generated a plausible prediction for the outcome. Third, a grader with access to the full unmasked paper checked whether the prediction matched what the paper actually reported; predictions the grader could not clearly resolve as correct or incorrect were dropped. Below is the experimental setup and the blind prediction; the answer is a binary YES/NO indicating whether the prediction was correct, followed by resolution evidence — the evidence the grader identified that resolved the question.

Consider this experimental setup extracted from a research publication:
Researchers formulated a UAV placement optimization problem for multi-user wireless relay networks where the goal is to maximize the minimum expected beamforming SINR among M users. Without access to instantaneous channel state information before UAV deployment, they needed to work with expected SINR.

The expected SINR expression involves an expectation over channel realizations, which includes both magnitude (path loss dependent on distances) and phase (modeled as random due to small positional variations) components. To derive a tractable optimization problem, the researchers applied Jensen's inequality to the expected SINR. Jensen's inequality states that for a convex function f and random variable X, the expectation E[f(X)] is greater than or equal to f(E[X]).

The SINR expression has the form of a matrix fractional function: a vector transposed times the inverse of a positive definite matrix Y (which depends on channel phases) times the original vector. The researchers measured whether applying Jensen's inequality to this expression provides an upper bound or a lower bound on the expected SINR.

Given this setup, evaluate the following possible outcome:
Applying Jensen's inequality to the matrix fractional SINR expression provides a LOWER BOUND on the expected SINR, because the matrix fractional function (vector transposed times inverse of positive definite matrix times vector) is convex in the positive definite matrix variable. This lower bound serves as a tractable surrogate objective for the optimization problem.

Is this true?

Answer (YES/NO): YES